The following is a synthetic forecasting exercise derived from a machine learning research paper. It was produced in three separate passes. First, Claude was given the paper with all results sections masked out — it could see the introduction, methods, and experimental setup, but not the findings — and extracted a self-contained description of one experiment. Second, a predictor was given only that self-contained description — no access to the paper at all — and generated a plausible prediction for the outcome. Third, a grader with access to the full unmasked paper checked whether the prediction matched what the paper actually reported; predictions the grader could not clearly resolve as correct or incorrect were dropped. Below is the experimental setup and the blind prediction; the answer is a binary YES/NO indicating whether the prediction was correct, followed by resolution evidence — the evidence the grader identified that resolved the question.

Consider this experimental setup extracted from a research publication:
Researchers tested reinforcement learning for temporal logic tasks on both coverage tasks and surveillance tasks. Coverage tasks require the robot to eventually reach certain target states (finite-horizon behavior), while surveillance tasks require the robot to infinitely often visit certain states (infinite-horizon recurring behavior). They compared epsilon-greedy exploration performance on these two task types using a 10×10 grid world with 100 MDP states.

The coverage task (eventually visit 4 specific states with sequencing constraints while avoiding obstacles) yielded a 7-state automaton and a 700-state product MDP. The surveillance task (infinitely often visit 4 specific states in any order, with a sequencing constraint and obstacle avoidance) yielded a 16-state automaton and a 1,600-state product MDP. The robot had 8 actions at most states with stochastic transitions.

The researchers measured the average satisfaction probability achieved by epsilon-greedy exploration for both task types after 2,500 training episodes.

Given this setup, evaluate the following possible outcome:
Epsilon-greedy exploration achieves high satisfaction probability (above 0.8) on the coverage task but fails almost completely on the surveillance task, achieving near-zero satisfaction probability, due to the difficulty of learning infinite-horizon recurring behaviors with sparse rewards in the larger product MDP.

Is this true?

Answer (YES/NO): NO